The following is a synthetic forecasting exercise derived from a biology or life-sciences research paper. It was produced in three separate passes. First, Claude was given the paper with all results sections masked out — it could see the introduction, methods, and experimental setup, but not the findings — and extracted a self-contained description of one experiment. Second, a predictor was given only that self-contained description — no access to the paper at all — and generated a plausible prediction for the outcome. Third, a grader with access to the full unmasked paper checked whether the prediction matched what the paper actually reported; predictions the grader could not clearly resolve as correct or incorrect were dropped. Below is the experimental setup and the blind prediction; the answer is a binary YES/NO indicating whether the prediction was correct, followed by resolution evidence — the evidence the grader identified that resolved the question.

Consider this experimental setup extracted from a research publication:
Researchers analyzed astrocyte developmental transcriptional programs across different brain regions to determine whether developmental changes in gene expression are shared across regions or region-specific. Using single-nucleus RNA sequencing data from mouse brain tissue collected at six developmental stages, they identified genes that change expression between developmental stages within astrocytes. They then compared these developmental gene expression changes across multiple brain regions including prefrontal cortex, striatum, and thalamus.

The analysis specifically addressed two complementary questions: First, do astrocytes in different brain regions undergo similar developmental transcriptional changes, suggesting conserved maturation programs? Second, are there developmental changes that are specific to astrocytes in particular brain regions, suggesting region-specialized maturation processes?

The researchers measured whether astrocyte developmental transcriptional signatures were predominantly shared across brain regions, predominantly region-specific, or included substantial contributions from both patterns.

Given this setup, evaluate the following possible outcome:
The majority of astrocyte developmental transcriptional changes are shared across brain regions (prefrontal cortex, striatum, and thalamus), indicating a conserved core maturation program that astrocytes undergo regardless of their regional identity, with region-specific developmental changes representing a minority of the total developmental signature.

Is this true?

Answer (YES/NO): NO